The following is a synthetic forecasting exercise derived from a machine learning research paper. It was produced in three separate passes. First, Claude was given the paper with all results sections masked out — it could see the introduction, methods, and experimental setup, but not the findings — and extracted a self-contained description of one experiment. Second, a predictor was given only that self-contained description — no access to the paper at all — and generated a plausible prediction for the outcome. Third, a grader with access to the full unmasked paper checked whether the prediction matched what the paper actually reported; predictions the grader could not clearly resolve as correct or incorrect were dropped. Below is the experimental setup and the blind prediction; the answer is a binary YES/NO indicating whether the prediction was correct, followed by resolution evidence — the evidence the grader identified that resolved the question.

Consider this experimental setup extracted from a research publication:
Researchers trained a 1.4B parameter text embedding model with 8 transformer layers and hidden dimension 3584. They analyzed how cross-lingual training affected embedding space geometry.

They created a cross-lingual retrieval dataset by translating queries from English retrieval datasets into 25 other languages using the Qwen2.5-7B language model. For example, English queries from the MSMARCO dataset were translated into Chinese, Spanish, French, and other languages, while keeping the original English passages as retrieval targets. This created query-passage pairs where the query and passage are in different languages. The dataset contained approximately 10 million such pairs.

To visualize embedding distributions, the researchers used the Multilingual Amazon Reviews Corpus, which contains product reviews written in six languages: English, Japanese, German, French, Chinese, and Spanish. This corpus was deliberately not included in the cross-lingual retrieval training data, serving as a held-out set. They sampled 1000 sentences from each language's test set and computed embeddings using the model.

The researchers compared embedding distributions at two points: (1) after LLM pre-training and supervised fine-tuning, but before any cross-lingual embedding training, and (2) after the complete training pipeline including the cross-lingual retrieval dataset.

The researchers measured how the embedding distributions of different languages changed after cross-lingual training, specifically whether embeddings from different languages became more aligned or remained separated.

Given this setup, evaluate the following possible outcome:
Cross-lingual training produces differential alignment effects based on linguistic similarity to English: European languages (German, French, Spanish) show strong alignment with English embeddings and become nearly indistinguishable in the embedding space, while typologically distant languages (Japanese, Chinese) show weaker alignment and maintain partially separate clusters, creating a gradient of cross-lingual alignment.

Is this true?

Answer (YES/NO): NO